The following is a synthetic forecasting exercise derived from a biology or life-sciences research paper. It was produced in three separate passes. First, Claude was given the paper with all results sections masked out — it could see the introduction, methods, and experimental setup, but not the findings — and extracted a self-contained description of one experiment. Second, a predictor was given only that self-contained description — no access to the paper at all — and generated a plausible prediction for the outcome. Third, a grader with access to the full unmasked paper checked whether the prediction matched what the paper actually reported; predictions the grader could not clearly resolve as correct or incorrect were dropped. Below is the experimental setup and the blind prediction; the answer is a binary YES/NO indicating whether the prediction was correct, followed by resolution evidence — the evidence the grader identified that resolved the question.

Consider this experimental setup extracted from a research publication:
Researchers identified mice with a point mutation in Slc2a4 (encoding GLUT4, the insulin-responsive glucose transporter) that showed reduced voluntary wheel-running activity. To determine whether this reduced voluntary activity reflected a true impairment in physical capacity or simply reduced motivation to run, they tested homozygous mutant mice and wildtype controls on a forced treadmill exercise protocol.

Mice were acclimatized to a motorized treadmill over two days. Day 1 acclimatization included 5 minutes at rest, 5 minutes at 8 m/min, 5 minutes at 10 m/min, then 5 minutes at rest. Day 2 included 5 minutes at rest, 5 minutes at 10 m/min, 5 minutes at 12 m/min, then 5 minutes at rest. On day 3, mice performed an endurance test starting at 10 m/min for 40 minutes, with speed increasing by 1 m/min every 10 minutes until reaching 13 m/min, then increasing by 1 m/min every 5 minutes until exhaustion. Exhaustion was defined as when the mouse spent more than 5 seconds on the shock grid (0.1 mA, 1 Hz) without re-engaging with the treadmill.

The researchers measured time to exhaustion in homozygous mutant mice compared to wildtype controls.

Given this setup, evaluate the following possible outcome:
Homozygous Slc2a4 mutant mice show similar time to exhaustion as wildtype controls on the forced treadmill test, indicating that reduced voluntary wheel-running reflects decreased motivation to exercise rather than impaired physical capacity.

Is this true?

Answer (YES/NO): NO